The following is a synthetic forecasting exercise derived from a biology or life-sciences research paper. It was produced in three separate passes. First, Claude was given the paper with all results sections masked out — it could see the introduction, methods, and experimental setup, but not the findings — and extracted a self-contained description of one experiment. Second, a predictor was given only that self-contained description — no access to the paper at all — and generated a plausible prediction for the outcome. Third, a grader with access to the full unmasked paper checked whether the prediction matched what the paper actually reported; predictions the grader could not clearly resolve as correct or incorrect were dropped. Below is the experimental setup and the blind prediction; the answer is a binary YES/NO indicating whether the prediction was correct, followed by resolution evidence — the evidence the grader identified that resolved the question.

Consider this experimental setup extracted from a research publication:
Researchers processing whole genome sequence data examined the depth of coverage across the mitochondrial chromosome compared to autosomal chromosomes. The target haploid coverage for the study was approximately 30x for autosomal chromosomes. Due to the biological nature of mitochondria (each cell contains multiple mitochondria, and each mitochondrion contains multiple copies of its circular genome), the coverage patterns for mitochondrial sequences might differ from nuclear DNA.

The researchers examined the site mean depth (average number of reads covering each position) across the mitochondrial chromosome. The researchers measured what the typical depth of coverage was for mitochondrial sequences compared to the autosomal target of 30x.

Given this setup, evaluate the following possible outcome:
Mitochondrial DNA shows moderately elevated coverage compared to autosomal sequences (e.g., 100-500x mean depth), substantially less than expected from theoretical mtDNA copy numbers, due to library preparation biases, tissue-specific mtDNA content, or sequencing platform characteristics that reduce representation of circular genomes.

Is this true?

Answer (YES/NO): NO